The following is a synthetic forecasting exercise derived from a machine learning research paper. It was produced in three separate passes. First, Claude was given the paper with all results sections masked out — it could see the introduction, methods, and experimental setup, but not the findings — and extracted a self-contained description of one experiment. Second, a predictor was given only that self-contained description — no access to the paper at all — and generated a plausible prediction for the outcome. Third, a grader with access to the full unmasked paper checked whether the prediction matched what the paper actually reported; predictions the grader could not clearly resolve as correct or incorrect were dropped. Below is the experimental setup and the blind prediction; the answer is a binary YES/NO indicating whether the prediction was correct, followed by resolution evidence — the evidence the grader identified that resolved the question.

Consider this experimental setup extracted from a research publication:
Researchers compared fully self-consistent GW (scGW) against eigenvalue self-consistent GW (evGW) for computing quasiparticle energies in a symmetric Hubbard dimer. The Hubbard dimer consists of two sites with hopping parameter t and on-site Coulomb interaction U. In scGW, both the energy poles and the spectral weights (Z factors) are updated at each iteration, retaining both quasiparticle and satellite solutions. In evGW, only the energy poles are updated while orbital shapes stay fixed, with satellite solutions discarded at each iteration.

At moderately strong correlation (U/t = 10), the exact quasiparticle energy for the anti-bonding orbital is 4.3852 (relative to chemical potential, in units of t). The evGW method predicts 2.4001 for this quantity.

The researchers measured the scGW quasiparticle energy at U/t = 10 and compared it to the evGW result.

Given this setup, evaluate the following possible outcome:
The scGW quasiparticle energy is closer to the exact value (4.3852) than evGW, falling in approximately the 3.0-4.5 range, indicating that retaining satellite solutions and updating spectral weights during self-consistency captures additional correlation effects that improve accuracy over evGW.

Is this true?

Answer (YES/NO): NO